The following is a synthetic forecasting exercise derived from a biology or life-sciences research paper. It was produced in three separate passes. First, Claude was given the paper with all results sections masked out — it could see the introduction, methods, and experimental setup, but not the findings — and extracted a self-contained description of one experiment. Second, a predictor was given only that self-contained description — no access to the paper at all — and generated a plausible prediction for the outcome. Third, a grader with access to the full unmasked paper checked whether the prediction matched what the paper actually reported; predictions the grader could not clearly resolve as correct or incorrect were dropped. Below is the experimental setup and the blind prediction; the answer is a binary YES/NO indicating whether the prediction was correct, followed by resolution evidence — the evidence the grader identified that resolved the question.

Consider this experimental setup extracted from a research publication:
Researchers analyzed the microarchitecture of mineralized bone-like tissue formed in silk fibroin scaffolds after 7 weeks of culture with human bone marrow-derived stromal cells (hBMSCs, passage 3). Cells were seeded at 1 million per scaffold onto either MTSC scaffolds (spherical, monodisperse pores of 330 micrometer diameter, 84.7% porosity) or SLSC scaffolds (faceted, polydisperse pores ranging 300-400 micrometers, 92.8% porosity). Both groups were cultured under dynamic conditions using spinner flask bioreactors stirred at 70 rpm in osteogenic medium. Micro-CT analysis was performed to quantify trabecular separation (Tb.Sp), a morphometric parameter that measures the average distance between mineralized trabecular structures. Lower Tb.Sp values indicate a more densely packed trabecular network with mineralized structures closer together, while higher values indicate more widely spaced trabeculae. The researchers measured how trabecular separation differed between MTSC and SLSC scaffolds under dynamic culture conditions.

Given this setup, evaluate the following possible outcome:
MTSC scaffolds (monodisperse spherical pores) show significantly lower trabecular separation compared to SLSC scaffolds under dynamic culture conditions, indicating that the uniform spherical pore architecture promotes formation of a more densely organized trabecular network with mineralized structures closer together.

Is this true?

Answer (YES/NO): NO